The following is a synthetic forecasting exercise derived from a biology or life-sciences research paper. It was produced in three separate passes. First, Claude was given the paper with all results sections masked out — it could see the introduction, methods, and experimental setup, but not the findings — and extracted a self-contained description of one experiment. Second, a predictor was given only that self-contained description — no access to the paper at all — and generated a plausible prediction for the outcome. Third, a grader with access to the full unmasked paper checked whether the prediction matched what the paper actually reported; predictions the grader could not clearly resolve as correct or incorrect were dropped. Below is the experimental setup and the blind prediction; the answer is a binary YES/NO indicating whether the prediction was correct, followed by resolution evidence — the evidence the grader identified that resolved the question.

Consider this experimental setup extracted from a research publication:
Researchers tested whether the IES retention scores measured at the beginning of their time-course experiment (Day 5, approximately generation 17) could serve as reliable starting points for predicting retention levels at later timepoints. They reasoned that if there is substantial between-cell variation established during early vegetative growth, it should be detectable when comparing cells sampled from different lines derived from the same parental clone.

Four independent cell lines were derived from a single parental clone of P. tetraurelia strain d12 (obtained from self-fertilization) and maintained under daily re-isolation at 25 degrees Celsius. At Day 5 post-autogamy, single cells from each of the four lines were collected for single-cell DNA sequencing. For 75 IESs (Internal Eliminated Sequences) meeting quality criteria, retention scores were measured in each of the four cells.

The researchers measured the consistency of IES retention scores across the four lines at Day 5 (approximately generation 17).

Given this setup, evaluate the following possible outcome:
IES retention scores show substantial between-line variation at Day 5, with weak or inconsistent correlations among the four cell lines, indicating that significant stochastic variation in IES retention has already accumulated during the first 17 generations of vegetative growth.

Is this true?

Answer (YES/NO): NO